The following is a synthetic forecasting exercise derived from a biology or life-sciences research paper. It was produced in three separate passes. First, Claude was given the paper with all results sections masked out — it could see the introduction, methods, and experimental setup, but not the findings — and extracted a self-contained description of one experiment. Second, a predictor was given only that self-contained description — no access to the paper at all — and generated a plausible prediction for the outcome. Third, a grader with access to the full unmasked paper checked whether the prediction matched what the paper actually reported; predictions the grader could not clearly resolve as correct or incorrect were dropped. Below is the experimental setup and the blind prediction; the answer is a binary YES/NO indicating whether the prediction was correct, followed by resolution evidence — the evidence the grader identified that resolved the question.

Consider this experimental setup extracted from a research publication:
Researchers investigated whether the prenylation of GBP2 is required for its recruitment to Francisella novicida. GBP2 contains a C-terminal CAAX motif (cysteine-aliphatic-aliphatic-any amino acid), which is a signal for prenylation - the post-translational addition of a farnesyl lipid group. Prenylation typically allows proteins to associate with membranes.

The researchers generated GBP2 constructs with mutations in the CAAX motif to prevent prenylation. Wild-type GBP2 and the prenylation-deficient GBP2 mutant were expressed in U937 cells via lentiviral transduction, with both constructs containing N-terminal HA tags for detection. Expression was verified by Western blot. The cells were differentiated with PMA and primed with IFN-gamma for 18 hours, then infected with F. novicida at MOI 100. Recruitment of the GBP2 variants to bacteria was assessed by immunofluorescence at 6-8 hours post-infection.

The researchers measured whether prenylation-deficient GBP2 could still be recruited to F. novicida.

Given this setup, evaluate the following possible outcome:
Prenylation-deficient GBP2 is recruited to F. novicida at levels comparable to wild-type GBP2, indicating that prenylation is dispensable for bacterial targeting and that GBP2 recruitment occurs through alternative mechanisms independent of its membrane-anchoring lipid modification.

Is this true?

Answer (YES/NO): NO